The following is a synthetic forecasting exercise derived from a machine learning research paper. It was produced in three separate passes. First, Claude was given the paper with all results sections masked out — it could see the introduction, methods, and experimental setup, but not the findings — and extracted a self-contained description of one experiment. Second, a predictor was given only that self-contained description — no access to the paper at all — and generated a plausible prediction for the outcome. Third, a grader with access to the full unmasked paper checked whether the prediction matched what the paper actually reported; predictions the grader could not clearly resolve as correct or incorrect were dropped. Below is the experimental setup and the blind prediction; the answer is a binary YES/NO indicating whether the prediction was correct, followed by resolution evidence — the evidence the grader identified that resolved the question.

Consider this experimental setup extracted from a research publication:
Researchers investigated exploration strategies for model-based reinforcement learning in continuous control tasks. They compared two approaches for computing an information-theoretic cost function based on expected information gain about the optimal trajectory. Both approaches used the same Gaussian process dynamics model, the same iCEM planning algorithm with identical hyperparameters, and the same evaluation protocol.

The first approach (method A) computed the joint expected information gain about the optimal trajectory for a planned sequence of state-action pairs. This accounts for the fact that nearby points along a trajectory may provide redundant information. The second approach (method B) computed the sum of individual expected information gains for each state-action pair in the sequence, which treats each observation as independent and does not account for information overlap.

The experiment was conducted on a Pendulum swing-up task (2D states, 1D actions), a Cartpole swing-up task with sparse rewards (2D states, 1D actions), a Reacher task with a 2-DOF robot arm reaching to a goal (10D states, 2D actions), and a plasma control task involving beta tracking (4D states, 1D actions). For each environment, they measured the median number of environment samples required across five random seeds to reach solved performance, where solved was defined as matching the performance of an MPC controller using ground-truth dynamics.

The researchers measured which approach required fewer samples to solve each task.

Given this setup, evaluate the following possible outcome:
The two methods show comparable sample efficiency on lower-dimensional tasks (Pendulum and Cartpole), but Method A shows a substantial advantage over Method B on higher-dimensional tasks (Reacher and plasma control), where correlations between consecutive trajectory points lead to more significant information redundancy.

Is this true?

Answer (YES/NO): NO